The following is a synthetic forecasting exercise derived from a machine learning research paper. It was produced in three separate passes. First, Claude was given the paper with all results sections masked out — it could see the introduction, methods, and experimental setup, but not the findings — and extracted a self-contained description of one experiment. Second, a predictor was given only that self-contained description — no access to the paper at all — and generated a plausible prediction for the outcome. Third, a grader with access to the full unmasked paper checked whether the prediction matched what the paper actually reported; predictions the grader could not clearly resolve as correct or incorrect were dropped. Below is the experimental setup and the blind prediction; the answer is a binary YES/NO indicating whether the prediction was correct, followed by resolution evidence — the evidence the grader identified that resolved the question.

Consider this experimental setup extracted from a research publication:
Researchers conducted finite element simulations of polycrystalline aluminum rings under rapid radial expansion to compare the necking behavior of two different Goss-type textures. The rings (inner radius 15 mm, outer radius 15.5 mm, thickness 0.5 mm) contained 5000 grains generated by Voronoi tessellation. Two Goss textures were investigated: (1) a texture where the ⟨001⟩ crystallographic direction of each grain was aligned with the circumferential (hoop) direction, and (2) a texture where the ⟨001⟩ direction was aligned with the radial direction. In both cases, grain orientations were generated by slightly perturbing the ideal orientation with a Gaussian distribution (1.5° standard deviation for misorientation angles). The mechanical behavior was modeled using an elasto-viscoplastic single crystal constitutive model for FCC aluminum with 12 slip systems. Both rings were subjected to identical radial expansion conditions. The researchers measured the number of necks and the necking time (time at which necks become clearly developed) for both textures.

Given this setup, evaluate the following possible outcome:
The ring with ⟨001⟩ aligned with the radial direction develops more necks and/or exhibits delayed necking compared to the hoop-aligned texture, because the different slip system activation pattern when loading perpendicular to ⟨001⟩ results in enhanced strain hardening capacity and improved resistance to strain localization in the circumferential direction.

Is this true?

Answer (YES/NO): NO